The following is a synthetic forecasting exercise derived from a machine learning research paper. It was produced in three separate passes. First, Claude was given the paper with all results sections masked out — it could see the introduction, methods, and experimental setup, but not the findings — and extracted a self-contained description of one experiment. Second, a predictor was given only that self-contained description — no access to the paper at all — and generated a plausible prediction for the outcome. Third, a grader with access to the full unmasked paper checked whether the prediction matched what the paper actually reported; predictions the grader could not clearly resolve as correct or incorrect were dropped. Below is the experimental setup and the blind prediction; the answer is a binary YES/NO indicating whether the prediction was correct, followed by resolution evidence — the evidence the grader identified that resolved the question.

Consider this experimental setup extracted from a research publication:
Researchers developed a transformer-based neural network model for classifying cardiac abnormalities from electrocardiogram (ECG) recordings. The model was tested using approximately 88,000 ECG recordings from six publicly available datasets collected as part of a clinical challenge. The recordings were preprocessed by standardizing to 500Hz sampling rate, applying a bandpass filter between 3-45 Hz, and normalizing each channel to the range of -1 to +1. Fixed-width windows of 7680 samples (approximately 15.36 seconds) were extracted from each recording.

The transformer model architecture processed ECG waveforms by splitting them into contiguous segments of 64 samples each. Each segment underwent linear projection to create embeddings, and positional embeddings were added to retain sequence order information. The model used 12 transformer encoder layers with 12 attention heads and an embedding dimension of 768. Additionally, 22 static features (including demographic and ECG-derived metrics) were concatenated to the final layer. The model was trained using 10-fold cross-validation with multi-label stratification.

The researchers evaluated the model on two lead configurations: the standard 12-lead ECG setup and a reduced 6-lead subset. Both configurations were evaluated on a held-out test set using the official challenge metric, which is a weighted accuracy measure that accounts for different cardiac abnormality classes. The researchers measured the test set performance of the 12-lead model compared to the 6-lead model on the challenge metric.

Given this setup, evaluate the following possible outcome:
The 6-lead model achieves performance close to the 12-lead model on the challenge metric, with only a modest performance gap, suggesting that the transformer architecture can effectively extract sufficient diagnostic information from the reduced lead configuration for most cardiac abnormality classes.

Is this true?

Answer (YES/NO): YES